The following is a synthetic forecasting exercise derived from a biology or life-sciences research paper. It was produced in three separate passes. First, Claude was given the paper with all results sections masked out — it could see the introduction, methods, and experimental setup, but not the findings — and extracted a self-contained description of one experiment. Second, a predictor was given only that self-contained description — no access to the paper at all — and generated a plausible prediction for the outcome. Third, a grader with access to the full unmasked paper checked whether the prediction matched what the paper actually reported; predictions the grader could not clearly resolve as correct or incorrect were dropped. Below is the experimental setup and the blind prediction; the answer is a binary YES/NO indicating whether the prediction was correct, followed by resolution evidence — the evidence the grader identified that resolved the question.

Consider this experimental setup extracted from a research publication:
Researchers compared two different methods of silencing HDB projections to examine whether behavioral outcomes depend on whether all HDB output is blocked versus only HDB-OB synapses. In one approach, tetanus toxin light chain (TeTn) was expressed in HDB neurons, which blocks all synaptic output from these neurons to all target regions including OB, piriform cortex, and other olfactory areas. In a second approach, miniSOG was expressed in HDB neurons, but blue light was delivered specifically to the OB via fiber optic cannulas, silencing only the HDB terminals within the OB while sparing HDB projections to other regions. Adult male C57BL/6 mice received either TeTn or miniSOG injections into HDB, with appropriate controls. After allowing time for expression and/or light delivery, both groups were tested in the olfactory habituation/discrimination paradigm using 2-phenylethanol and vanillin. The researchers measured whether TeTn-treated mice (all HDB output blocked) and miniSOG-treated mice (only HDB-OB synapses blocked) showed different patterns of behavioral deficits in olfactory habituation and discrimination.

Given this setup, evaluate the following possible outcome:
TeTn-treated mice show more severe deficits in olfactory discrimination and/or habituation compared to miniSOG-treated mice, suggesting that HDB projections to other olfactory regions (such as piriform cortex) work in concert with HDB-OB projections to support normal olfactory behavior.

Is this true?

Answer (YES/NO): NO